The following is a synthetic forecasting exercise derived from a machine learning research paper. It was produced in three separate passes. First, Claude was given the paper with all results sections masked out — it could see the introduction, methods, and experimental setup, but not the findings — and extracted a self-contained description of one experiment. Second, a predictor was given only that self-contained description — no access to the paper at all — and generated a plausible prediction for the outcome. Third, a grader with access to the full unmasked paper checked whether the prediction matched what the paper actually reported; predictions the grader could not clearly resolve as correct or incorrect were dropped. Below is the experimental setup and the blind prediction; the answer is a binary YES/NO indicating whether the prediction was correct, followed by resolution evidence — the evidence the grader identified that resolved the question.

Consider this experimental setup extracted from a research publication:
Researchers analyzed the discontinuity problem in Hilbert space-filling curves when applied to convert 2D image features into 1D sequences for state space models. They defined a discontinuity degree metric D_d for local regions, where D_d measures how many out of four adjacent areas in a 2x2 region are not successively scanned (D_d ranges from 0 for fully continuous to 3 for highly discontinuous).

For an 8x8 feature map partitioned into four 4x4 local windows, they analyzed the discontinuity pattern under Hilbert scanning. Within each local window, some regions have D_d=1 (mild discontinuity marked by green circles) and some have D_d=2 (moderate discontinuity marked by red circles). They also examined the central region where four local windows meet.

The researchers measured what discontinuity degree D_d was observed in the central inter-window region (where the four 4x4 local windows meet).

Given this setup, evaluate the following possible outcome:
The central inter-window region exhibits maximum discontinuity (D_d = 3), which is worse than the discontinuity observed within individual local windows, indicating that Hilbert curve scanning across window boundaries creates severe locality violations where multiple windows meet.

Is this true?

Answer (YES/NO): YES